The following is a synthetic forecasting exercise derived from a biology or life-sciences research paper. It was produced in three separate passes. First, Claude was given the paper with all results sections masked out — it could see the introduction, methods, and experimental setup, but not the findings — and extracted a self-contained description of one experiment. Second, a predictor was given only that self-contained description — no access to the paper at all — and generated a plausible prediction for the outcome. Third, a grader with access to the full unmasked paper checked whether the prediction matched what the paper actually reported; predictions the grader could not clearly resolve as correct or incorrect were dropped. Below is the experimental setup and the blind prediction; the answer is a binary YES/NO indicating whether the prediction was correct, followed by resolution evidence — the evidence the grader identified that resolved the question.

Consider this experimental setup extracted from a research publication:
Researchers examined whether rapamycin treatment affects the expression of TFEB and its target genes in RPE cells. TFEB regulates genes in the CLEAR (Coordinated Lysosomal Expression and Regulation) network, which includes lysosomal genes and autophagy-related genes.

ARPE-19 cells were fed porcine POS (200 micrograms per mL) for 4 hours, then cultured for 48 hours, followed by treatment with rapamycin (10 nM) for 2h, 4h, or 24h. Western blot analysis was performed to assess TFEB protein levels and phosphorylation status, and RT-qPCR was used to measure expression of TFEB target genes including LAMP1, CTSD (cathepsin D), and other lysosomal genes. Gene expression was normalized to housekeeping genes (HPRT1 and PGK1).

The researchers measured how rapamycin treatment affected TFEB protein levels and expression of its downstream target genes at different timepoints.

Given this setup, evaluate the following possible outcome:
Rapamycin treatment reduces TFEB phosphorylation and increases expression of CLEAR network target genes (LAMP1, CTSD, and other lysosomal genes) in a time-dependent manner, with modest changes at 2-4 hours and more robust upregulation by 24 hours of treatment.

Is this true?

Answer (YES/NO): NO